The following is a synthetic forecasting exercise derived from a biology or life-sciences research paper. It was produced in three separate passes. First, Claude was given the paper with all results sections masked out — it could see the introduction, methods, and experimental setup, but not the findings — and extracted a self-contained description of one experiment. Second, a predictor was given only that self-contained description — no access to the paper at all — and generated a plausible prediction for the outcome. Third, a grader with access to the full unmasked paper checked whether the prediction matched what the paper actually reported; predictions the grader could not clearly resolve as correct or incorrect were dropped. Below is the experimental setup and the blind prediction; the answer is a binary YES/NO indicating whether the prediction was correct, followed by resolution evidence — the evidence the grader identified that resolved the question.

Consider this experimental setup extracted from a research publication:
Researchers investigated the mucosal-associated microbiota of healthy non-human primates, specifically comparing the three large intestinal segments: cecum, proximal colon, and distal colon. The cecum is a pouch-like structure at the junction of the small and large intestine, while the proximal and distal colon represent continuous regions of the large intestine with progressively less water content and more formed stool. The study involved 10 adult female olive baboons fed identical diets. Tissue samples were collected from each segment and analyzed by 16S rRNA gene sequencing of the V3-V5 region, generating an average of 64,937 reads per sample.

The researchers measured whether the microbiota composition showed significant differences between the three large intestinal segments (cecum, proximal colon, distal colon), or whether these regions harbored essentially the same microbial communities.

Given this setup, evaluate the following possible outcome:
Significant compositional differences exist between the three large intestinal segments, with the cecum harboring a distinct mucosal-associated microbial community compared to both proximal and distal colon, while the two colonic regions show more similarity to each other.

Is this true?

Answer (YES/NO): NO